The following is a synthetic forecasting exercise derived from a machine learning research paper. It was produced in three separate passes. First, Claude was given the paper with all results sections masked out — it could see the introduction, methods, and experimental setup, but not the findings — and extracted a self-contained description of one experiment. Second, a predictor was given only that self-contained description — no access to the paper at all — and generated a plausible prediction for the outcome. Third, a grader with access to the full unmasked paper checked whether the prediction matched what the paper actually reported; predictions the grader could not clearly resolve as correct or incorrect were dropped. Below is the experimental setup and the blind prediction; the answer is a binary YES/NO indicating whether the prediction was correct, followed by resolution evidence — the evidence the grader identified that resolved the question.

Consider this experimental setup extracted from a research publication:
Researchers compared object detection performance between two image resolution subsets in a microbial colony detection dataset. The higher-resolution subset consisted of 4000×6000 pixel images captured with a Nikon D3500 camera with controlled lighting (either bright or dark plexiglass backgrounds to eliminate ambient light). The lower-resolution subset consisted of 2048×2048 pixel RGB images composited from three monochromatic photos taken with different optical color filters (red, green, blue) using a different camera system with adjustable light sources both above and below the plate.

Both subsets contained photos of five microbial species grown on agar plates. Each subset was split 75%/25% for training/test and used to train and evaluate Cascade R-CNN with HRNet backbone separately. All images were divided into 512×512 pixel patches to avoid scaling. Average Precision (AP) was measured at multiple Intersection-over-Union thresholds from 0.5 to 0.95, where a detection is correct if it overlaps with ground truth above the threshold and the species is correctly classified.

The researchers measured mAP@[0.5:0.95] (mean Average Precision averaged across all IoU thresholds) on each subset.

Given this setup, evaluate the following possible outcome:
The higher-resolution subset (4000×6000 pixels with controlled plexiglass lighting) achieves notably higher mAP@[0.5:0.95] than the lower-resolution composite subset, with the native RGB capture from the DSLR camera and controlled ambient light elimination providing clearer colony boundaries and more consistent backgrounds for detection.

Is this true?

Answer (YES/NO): NO